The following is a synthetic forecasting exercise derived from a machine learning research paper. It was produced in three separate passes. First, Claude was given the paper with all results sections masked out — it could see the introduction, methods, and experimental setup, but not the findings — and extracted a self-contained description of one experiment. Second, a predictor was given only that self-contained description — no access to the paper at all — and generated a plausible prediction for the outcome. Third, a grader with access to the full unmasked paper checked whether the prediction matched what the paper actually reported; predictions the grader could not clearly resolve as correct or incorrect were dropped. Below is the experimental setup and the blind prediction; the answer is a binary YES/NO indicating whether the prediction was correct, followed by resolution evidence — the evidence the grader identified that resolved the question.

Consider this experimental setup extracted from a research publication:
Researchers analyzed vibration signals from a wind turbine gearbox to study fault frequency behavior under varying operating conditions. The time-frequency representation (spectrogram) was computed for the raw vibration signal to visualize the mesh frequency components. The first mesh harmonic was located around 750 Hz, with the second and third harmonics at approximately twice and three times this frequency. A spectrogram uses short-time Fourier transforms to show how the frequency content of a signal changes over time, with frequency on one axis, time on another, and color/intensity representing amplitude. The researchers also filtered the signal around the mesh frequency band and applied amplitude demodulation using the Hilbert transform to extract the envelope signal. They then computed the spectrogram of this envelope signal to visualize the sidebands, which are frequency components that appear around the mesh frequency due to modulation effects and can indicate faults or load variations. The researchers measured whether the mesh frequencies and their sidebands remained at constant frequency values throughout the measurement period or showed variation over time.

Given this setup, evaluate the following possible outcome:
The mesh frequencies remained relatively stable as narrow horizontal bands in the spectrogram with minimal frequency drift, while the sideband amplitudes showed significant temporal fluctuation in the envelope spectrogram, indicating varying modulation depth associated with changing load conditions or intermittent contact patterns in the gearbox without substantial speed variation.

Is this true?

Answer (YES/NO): NO